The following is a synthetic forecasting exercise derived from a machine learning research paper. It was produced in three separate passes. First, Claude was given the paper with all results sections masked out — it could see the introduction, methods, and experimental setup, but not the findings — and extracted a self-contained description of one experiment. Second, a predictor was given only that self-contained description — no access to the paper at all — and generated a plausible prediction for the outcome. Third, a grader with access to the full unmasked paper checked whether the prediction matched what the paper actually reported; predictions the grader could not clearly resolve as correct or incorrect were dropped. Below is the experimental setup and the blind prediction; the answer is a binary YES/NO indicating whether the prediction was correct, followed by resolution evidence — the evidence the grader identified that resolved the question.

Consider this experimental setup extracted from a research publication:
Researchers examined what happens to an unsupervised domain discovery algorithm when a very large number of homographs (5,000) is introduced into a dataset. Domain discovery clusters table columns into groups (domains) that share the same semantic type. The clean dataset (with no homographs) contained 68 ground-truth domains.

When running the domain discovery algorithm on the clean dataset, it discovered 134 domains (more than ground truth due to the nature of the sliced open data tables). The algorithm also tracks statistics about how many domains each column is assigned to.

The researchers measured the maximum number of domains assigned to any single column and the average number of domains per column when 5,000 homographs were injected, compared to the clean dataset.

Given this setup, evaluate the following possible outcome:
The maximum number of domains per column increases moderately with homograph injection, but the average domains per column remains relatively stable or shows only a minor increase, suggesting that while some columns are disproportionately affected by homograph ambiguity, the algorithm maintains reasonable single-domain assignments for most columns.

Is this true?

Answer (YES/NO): NO